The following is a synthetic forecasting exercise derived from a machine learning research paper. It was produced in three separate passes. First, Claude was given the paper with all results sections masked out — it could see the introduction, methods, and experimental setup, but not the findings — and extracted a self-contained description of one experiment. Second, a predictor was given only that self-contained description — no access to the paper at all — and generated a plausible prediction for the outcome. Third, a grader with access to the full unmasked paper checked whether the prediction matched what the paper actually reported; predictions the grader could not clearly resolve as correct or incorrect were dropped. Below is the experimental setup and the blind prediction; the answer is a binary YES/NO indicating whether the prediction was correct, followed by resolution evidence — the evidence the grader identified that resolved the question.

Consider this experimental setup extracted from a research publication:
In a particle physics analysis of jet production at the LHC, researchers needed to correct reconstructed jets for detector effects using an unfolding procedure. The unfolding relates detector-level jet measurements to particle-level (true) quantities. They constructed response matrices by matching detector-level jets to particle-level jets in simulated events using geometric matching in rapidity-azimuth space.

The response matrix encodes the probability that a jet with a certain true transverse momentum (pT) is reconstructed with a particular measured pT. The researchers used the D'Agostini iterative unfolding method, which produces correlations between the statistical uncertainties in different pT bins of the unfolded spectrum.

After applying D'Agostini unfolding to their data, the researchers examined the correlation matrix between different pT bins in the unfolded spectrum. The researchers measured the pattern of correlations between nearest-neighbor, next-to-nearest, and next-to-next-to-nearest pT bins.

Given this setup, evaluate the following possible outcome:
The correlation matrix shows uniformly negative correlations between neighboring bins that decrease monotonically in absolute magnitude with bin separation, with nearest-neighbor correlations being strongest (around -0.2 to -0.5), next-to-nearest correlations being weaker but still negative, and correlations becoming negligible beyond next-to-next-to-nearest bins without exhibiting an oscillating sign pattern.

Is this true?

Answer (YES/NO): NO